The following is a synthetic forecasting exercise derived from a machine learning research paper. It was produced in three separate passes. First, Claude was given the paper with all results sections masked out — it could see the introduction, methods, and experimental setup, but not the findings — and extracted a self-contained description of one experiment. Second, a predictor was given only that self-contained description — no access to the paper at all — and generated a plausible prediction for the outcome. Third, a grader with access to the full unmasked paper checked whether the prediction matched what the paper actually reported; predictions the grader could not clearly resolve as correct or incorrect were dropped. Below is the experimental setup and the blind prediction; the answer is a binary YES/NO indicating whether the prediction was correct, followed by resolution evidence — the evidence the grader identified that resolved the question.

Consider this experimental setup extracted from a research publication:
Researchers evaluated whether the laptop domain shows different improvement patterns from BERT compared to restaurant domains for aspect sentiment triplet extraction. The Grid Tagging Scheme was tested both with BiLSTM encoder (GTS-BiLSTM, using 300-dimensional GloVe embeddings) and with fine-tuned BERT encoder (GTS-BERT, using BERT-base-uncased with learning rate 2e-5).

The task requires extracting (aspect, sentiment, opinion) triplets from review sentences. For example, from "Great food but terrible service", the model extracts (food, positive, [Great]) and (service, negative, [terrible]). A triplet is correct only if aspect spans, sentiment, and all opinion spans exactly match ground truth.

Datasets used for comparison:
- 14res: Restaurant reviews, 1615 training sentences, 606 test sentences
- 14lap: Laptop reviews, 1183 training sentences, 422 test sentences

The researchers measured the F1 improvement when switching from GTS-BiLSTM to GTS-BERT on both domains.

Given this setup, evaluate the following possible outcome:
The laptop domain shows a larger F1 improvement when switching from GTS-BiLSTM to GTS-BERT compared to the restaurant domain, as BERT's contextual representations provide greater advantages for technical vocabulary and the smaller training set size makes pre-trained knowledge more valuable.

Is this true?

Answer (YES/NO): YES